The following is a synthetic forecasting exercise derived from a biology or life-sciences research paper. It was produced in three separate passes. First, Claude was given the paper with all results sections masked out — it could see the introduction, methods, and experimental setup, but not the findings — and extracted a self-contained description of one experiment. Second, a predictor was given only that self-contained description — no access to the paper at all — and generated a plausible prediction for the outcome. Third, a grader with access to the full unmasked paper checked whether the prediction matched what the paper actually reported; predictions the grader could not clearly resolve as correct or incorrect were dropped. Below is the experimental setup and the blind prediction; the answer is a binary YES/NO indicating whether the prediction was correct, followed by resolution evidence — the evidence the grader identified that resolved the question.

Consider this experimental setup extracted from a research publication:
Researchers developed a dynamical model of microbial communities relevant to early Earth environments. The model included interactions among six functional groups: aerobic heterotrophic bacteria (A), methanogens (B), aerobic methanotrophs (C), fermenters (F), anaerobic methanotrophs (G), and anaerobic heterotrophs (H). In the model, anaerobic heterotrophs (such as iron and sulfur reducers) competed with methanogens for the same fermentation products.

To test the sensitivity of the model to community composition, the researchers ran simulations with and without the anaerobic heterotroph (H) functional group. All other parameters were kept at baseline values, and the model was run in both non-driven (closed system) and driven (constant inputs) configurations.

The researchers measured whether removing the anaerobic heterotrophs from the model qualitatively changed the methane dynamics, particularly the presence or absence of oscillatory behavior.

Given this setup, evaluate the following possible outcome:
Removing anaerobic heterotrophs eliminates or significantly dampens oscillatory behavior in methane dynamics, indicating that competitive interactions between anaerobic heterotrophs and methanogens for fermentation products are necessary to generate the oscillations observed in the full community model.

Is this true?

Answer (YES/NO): NO